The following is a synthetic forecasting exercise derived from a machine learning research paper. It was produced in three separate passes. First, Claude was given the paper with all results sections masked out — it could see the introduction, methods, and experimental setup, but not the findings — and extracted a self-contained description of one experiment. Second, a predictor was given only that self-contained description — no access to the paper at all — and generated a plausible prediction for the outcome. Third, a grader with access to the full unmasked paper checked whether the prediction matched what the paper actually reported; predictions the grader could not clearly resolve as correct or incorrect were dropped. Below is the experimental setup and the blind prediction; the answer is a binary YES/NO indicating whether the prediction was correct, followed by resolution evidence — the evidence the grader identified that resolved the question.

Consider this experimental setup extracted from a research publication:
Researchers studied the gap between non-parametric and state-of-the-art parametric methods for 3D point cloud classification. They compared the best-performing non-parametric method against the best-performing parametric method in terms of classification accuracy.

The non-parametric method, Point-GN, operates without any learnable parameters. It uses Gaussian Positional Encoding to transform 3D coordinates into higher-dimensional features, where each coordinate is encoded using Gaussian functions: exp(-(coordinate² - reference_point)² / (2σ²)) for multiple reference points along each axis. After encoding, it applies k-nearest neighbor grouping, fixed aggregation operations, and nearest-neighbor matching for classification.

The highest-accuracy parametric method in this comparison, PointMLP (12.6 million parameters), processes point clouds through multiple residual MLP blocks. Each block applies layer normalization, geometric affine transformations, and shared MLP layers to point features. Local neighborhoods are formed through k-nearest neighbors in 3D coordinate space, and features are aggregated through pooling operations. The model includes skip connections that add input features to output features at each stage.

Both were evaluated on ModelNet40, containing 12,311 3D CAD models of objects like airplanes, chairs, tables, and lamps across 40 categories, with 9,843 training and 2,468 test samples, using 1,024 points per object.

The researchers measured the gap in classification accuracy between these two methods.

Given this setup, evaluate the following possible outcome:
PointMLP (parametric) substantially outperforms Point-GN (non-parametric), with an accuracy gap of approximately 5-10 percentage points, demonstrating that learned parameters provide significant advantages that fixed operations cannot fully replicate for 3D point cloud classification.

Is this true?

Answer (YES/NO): YES